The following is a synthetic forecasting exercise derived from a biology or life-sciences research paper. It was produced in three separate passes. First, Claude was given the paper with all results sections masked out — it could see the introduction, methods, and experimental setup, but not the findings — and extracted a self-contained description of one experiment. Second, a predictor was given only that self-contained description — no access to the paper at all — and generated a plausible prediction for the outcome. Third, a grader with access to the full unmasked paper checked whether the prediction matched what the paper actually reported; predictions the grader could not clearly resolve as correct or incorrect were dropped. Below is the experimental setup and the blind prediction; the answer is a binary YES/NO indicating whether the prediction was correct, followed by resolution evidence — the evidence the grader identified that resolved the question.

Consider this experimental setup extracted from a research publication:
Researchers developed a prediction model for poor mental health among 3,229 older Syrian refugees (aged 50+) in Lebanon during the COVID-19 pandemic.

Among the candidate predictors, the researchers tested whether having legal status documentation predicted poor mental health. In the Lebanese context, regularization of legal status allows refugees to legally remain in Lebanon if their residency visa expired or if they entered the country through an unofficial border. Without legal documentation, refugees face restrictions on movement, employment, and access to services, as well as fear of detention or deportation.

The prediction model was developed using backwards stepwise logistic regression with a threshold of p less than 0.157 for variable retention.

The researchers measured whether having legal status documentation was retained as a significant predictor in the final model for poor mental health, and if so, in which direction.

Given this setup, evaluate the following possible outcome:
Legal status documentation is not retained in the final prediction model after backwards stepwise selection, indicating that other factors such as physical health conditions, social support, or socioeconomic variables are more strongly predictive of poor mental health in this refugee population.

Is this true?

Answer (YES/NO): NO